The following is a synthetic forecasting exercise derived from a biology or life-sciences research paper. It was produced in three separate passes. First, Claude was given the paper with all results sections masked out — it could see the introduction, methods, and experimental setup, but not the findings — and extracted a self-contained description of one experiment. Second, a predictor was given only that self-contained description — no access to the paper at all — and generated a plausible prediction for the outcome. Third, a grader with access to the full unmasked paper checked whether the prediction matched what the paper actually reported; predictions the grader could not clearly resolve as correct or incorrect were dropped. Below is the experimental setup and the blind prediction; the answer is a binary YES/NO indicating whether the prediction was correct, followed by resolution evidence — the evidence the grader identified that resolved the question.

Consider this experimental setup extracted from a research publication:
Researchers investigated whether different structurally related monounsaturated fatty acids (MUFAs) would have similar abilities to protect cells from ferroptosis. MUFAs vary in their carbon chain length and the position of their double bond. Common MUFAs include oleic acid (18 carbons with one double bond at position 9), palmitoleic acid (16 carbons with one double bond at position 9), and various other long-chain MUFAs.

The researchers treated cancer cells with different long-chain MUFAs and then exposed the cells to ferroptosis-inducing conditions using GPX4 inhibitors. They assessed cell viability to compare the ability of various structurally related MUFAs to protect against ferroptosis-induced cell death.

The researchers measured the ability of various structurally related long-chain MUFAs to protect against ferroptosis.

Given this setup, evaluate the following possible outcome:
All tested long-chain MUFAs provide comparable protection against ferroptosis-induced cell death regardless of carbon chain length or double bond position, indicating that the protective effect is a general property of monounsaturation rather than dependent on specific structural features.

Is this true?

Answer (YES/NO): NO